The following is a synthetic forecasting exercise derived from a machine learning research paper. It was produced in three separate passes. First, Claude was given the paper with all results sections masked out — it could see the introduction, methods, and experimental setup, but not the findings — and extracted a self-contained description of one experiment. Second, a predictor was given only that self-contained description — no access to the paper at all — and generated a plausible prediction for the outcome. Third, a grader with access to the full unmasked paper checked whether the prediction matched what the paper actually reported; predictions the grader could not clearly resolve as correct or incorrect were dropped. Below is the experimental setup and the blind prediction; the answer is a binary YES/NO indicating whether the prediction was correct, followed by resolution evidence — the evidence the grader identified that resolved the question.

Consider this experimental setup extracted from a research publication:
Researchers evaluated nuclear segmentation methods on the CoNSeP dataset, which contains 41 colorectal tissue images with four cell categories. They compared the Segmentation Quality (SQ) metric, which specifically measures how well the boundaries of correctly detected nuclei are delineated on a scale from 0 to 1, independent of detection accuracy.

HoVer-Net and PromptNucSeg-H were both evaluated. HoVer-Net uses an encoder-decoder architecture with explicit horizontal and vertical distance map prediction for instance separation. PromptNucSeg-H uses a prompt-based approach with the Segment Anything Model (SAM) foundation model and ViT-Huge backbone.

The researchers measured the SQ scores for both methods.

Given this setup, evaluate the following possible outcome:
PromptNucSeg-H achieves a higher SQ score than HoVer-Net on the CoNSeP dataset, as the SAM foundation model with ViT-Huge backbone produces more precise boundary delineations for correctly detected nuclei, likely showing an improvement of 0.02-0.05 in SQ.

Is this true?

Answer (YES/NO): NO